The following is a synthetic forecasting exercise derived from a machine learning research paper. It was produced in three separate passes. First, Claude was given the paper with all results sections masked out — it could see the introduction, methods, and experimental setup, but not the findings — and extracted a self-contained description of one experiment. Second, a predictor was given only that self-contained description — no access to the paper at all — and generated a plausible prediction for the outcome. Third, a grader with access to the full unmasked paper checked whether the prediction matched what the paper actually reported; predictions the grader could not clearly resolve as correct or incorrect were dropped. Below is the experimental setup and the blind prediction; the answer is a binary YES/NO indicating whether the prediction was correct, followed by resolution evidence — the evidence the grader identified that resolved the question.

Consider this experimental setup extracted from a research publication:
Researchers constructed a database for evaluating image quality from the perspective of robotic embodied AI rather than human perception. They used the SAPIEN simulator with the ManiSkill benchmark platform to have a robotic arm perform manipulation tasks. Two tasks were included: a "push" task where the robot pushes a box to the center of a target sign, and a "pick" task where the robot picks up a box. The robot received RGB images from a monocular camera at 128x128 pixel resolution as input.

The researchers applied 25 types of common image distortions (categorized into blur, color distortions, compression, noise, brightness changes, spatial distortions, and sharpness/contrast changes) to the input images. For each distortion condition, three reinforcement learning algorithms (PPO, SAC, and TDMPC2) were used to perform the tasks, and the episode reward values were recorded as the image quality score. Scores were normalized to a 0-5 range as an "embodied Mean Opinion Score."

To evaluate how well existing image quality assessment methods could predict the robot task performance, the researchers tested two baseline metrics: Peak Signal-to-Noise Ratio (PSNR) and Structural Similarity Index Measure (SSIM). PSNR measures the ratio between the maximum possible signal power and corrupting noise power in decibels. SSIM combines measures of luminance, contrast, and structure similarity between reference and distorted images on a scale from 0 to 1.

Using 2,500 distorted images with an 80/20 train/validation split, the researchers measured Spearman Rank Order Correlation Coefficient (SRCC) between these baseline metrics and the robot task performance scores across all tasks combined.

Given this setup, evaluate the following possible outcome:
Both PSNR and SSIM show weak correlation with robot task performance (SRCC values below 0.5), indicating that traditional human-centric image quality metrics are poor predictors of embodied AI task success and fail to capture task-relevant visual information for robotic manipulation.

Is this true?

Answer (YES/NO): YES